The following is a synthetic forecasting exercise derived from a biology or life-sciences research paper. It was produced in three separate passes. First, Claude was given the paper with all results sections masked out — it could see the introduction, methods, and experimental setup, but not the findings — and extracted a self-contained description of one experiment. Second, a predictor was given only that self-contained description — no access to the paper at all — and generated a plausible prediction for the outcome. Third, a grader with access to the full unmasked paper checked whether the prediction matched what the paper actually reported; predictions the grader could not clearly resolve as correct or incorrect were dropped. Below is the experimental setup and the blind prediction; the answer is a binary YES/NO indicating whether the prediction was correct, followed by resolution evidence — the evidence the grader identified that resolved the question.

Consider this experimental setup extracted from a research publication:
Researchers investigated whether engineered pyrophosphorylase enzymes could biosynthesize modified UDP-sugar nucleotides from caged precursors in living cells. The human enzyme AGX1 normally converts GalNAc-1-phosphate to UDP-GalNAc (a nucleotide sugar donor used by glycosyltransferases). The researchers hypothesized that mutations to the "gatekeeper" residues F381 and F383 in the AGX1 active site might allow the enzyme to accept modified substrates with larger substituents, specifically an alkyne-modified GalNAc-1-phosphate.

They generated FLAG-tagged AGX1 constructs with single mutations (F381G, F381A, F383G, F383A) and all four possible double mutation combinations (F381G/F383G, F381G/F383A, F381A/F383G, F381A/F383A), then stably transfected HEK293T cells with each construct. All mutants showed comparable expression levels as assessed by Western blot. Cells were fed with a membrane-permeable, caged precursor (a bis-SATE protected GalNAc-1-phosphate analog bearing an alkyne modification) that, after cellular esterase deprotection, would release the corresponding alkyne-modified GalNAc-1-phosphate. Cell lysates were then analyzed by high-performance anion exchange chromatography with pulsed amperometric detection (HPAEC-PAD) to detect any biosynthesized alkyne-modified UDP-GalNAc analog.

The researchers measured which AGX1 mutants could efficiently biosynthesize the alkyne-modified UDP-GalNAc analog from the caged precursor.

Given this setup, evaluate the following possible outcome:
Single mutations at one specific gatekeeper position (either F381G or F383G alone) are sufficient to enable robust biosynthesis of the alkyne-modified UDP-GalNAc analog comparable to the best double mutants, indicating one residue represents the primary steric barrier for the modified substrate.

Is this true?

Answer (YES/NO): NO